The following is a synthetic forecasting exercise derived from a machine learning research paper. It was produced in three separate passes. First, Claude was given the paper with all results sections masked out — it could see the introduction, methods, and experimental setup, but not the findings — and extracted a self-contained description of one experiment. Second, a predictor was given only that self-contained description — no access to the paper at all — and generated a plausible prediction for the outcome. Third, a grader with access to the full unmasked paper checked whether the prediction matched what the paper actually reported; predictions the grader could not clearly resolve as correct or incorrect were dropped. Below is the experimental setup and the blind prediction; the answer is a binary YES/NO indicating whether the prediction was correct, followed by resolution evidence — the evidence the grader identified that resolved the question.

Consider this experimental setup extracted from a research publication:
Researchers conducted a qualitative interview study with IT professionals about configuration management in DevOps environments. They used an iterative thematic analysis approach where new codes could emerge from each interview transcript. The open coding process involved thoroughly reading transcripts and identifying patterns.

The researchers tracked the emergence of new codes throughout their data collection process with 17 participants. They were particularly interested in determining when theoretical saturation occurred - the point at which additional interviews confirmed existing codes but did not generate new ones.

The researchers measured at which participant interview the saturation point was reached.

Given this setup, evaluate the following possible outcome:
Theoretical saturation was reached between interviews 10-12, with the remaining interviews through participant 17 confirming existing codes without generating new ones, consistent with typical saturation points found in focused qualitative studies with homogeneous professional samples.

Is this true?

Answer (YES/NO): YES